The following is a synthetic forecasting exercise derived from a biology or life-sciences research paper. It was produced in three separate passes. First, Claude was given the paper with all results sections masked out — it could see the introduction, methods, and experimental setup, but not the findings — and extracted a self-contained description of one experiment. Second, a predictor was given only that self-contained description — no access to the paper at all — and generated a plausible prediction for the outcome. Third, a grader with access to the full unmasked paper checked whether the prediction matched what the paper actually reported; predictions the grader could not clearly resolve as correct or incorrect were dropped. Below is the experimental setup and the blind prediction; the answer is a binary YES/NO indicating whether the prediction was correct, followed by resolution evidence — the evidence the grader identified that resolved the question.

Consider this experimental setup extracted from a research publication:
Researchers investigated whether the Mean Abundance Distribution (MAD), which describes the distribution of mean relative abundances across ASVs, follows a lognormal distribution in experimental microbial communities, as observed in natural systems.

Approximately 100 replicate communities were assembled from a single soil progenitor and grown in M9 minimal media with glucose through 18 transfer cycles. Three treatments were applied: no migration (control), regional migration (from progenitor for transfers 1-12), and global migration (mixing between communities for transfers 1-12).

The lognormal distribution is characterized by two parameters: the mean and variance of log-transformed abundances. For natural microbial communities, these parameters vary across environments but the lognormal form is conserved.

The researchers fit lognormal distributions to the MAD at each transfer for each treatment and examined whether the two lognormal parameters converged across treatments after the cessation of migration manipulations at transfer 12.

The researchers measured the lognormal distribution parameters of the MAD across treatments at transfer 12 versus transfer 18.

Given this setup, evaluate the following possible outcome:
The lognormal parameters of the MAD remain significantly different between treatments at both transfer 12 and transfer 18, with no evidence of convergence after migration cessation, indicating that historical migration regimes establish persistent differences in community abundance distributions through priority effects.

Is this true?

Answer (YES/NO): NO